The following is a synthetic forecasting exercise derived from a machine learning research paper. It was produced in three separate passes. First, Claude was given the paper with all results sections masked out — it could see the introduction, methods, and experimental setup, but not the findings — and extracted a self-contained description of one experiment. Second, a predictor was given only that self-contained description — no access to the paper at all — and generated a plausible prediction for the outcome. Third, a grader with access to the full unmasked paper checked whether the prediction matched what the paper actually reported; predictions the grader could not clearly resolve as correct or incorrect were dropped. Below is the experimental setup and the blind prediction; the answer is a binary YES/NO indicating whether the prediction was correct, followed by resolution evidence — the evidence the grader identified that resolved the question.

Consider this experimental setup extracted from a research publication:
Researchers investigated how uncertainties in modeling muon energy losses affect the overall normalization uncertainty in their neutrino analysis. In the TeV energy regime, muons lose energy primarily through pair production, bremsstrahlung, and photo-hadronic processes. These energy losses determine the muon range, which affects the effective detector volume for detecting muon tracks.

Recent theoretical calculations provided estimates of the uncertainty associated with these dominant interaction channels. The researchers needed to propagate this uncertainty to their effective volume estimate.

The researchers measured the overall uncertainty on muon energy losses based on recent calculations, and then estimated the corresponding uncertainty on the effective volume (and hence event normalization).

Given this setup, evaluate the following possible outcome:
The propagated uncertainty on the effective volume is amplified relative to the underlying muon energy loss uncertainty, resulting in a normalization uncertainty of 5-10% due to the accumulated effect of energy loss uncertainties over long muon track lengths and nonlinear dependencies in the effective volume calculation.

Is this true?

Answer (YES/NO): YES